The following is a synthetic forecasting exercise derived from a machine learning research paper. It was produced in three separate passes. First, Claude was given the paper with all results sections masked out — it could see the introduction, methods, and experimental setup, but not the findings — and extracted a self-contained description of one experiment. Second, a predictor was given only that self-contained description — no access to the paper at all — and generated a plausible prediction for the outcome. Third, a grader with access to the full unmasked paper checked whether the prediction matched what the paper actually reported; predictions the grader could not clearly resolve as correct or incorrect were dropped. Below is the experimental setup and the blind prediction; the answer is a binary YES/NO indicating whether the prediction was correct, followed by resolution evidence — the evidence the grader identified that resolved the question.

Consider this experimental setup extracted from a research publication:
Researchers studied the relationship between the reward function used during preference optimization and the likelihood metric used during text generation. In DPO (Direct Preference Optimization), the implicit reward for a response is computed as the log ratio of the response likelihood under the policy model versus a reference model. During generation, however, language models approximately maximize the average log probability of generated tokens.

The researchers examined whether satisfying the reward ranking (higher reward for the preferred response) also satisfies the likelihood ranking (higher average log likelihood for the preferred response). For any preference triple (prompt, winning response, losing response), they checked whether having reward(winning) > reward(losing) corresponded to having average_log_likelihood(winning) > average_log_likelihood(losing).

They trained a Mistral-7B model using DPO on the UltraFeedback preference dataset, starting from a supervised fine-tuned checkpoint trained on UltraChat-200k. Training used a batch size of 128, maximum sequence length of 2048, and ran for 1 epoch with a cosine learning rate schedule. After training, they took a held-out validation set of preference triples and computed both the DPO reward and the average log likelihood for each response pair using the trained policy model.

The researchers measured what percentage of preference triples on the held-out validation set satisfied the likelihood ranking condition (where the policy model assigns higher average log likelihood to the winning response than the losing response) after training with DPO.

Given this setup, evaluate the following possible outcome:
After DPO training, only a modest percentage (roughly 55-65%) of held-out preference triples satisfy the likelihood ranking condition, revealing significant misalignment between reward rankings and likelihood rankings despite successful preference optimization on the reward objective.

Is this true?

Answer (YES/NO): NO